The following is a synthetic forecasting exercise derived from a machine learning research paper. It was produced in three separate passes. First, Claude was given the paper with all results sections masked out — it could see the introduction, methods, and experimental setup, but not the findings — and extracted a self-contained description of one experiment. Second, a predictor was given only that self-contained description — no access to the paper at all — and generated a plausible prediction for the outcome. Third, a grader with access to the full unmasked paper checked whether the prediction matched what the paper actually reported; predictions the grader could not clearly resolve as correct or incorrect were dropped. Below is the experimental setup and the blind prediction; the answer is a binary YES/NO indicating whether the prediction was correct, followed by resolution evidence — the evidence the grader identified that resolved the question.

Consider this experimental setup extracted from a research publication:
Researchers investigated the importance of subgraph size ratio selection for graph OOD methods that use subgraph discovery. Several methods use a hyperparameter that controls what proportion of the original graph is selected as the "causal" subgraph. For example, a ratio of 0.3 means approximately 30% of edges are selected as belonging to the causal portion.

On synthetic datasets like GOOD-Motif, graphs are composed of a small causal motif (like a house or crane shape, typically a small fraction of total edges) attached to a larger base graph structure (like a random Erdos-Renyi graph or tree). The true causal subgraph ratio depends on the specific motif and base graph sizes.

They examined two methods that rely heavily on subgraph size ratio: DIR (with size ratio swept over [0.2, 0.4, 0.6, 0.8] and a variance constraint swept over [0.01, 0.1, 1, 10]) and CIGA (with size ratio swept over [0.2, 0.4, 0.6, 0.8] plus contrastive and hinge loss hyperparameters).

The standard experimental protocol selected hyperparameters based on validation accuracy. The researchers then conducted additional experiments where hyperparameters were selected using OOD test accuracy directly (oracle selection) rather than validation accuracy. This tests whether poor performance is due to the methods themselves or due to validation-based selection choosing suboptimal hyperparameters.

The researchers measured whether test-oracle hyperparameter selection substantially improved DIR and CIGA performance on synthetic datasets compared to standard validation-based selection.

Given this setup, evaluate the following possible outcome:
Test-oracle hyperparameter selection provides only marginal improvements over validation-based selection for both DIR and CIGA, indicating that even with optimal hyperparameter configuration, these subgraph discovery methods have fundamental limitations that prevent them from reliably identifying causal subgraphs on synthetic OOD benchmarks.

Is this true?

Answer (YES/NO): NO